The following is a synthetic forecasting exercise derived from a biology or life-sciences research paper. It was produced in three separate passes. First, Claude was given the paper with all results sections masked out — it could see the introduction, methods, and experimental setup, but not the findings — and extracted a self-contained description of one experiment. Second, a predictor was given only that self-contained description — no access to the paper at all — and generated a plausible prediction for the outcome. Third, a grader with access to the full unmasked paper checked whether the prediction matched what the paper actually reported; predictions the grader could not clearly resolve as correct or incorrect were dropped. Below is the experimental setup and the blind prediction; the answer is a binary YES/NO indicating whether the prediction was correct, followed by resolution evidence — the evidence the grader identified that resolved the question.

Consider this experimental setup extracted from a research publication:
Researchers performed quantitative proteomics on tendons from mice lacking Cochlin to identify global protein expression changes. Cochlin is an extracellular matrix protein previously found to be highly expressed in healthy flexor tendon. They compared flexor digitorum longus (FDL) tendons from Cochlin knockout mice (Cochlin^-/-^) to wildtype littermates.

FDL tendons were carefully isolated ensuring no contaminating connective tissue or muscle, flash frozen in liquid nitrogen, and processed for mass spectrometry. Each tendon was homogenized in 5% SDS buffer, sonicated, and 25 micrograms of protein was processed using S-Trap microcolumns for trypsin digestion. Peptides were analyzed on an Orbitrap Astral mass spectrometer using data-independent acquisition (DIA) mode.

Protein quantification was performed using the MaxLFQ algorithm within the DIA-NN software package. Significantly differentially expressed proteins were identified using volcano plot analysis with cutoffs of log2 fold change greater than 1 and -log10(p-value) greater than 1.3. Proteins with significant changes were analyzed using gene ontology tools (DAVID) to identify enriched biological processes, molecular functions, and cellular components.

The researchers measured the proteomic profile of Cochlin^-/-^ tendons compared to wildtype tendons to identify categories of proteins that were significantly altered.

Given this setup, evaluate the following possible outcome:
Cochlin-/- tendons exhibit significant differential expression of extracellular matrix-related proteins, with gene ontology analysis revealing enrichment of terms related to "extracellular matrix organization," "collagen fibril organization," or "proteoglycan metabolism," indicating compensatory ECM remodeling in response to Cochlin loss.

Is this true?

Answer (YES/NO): NO